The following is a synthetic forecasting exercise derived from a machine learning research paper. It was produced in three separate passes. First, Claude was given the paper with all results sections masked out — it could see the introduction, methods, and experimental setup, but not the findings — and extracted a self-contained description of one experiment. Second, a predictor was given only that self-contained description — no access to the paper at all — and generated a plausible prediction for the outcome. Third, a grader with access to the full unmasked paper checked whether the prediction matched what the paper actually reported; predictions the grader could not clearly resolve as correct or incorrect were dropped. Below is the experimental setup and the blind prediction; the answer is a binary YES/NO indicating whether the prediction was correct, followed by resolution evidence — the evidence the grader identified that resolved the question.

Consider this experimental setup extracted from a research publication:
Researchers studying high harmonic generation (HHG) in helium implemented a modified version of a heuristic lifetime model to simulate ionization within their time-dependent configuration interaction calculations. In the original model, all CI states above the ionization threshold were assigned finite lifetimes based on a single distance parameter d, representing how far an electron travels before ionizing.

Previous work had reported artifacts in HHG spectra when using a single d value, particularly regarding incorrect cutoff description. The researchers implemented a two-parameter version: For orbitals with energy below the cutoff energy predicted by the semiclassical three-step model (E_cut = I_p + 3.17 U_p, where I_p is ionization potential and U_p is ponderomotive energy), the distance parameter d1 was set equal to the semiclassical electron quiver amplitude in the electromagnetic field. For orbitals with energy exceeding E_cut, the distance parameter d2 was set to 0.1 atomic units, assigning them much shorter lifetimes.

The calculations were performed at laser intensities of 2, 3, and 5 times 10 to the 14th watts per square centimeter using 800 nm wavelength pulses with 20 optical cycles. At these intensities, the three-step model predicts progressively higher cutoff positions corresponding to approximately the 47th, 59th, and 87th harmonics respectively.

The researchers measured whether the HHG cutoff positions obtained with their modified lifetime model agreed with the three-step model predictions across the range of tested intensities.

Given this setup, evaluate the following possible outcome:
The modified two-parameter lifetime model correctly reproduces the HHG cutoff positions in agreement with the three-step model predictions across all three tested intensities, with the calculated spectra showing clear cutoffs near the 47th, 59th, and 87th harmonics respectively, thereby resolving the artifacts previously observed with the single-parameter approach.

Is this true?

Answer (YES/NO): NO